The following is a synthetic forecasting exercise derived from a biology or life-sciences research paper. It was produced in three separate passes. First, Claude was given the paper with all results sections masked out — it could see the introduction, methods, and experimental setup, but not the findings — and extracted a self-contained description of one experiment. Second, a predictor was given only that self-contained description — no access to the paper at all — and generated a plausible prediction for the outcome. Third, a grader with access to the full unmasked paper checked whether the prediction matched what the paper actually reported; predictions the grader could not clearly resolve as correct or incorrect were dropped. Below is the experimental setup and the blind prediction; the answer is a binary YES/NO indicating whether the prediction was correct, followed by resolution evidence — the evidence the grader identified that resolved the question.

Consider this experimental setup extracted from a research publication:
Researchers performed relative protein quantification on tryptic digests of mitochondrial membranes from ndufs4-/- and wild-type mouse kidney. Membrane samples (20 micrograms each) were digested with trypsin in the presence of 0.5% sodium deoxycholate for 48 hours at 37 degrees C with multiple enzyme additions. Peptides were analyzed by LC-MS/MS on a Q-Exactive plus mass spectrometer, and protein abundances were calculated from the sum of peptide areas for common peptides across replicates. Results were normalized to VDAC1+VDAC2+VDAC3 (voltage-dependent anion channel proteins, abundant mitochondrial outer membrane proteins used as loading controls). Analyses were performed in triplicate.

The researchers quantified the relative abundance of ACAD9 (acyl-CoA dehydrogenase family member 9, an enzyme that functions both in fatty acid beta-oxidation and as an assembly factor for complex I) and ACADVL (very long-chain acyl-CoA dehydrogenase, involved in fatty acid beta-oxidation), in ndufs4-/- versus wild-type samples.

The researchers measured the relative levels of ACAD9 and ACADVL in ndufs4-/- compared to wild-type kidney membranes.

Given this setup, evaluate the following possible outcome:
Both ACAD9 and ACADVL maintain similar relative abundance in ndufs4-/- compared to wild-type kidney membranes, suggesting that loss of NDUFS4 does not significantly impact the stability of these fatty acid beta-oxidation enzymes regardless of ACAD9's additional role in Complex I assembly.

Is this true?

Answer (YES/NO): YES